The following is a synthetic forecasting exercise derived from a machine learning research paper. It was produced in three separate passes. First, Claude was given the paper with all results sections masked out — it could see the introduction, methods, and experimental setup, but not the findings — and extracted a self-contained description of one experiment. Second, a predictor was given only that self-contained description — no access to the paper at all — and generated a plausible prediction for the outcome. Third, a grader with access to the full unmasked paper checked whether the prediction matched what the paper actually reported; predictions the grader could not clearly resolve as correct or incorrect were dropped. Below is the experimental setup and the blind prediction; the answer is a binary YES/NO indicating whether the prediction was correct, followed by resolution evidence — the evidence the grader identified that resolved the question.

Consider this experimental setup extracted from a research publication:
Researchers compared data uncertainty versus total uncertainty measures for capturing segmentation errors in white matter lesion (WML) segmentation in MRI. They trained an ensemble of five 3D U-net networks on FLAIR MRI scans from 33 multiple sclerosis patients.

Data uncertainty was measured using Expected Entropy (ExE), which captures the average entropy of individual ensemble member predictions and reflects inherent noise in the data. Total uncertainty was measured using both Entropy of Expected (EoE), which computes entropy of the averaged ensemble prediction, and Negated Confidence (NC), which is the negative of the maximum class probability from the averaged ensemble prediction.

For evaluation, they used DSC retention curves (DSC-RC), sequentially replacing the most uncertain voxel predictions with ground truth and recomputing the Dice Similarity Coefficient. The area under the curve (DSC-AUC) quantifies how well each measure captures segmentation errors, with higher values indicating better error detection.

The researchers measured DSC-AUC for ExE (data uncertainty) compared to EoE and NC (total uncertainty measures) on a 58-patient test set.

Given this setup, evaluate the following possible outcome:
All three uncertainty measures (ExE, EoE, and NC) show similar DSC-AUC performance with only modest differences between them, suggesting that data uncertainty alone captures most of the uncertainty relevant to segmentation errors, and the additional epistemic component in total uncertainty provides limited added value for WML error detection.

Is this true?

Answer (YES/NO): YES